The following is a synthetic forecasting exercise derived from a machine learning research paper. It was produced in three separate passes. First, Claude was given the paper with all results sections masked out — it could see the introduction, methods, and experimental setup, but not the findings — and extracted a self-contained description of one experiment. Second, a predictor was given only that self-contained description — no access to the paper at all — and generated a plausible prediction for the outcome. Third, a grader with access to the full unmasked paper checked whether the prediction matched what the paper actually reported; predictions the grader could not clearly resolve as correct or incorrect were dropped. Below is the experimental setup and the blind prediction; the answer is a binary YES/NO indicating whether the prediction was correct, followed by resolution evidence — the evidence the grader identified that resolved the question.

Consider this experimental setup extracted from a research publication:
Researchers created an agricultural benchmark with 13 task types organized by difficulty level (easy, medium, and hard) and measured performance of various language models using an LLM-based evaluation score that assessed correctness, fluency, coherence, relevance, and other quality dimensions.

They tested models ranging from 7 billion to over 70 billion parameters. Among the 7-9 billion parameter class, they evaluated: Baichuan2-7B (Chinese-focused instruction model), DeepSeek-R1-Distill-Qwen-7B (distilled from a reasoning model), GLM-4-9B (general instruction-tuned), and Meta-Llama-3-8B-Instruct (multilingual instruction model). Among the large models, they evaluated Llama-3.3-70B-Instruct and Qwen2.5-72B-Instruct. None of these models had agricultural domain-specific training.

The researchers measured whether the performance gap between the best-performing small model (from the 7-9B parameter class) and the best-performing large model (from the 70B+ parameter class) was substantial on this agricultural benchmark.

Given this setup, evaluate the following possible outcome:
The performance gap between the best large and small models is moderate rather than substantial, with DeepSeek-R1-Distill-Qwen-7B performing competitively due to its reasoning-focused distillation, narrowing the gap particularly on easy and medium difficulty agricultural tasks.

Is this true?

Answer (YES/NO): NO